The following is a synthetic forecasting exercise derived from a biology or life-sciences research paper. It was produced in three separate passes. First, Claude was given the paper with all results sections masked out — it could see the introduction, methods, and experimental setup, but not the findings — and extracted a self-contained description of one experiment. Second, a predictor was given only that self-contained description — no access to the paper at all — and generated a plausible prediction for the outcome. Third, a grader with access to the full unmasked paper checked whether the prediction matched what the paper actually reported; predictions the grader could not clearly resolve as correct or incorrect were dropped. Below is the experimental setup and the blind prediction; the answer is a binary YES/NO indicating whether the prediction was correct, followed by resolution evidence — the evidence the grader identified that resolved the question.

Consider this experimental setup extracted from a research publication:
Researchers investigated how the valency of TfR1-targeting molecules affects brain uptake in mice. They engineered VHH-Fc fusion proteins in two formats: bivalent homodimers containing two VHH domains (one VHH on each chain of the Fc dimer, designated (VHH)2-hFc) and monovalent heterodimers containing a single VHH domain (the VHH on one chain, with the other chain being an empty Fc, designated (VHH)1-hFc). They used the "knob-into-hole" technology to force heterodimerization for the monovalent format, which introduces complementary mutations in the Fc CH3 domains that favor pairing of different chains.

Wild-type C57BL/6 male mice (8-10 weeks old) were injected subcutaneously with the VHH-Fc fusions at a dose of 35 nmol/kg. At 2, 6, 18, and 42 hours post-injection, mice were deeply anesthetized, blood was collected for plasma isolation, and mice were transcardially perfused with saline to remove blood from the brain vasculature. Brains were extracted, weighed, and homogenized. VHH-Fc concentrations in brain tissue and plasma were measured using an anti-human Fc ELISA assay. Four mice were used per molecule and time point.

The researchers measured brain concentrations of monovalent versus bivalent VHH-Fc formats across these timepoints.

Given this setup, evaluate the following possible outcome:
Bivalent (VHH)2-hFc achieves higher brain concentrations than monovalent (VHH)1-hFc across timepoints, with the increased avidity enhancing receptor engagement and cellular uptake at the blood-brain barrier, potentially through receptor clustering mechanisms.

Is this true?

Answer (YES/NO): NO